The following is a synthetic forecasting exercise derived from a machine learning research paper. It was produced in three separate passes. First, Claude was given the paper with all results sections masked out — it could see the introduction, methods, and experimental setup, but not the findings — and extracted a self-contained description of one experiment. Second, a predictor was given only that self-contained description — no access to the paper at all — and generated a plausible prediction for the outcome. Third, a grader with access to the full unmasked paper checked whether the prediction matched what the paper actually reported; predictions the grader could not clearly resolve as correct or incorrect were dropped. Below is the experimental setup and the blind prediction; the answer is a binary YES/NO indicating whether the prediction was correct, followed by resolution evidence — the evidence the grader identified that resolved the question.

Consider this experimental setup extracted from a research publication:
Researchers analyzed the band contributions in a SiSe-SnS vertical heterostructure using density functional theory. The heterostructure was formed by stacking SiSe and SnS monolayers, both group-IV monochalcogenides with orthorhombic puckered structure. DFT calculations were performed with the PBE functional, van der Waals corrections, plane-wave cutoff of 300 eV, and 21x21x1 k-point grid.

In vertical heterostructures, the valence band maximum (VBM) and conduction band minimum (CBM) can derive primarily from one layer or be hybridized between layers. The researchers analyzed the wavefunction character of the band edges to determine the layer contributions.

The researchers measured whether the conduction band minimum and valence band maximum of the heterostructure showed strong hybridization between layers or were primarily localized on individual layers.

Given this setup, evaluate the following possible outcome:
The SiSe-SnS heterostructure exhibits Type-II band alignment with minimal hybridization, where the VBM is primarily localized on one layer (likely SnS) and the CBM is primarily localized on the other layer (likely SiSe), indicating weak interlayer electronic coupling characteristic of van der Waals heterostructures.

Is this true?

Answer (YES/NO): YES